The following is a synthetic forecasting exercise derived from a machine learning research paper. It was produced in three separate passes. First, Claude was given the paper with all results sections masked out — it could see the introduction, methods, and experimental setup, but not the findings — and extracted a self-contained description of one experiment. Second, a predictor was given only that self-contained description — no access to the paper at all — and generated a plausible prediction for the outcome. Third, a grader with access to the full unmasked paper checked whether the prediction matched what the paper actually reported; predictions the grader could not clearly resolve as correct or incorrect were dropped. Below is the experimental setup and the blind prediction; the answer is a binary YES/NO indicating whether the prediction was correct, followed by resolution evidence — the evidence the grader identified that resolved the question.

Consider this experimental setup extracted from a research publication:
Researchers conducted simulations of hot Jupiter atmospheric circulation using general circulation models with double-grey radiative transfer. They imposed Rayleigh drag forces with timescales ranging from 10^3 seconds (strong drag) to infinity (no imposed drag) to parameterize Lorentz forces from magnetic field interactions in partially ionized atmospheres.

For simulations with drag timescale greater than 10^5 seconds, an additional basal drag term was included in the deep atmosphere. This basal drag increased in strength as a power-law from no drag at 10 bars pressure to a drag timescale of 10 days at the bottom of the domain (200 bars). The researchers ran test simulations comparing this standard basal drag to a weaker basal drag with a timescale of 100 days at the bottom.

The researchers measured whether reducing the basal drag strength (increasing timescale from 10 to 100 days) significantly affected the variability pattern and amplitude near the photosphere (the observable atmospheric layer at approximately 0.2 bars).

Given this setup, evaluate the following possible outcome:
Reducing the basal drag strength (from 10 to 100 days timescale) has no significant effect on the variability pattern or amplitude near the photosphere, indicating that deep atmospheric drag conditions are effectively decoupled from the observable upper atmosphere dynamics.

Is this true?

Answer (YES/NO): YES